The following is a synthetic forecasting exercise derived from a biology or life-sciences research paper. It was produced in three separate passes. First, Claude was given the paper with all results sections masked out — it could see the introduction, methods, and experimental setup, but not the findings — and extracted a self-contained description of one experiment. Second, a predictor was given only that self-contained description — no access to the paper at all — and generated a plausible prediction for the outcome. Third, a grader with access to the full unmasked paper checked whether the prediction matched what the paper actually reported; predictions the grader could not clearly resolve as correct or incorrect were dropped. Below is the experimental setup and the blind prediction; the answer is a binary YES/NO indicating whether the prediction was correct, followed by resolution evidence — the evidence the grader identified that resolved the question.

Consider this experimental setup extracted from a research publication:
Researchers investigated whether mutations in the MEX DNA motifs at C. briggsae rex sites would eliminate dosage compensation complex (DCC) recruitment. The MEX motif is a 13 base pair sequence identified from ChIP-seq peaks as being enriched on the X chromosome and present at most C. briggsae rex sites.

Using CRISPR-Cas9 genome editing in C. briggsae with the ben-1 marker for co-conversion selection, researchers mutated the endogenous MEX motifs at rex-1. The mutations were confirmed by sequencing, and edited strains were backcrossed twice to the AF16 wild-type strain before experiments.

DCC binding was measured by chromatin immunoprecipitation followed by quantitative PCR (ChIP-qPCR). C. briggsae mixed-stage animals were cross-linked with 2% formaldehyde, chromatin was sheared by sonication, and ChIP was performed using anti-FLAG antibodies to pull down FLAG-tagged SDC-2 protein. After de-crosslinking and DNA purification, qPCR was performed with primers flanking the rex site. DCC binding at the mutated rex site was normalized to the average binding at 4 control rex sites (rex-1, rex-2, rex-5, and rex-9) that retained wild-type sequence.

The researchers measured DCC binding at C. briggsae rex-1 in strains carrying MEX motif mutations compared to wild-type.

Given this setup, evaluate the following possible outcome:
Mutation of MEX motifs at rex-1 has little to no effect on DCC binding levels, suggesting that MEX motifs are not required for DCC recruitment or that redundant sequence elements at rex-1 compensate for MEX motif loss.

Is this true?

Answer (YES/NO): NO